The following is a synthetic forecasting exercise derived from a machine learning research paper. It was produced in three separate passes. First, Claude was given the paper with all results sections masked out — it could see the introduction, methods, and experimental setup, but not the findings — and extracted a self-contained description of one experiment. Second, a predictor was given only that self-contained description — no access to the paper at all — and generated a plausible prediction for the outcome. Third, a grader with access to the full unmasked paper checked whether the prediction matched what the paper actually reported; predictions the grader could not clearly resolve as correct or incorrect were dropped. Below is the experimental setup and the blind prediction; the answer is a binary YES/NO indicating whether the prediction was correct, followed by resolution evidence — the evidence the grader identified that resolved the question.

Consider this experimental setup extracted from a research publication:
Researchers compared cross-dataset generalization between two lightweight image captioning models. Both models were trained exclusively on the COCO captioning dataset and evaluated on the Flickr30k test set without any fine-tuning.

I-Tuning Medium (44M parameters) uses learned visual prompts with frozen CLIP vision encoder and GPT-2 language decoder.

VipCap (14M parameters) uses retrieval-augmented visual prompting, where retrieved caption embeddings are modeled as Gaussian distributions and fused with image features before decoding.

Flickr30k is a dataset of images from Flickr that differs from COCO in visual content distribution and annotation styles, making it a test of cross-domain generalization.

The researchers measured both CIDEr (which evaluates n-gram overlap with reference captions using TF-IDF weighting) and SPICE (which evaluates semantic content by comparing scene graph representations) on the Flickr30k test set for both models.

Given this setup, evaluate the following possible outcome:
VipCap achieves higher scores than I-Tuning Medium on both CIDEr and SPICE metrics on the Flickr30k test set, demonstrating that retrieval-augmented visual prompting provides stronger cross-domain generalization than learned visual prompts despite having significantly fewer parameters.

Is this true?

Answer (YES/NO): NO